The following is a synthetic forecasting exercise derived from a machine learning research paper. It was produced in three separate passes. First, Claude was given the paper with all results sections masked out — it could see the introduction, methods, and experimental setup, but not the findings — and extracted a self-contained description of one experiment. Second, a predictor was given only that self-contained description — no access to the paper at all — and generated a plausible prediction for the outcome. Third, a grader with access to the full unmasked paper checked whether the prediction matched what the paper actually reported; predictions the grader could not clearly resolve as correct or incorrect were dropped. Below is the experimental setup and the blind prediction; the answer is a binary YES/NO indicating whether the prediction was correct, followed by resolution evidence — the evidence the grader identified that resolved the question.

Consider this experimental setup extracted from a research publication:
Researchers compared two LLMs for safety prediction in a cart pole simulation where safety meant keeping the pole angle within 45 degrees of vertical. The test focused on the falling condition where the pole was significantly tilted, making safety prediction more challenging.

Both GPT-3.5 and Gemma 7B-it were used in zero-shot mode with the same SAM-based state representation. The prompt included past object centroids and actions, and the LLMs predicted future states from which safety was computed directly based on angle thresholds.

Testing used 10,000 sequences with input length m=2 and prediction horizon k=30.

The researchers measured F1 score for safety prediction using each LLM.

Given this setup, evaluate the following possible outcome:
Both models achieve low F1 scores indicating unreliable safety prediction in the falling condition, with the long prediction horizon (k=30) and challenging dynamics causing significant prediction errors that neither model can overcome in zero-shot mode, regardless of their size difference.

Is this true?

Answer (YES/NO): NO